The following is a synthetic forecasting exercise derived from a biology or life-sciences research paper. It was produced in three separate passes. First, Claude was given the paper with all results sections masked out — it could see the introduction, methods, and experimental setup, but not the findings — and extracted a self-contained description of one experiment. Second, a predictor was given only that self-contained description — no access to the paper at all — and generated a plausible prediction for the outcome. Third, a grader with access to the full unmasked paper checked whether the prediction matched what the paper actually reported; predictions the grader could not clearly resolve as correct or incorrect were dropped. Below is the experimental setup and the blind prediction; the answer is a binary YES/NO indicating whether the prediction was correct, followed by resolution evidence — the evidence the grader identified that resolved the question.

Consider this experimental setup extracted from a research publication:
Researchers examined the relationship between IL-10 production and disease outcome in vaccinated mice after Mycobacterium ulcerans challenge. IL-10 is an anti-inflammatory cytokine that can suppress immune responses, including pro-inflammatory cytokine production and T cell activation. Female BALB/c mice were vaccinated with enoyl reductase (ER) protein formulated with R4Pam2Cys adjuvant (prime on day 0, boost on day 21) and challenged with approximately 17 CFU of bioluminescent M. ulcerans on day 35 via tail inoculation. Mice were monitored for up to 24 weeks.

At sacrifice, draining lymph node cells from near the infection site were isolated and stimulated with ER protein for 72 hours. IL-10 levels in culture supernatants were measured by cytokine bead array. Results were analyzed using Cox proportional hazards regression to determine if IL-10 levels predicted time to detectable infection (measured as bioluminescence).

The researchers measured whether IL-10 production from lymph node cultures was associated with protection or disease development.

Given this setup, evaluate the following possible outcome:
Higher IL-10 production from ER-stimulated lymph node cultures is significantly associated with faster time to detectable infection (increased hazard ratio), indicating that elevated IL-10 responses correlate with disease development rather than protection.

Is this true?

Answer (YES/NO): NO